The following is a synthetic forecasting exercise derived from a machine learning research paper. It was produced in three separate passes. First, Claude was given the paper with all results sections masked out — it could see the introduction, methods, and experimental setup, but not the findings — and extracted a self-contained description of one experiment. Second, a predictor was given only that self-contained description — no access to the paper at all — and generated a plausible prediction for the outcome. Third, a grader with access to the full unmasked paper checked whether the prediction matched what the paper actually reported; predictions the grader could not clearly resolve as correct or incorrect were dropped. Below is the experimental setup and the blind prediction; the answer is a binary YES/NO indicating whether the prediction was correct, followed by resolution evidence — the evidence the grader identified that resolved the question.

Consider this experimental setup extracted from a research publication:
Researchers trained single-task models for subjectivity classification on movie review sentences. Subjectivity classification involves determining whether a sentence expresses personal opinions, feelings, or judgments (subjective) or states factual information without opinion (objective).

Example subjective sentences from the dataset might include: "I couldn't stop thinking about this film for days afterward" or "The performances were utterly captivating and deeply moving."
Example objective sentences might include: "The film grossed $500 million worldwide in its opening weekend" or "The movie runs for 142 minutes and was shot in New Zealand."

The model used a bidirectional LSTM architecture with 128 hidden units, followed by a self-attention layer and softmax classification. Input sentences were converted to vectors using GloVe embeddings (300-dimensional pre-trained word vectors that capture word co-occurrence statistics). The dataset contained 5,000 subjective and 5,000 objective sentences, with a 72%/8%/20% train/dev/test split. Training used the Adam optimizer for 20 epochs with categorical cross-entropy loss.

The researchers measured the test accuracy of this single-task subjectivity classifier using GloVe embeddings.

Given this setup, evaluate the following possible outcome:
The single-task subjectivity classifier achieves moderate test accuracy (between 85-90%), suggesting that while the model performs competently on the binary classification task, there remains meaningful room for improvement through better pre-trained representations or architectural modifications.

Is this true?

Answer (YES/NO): NO